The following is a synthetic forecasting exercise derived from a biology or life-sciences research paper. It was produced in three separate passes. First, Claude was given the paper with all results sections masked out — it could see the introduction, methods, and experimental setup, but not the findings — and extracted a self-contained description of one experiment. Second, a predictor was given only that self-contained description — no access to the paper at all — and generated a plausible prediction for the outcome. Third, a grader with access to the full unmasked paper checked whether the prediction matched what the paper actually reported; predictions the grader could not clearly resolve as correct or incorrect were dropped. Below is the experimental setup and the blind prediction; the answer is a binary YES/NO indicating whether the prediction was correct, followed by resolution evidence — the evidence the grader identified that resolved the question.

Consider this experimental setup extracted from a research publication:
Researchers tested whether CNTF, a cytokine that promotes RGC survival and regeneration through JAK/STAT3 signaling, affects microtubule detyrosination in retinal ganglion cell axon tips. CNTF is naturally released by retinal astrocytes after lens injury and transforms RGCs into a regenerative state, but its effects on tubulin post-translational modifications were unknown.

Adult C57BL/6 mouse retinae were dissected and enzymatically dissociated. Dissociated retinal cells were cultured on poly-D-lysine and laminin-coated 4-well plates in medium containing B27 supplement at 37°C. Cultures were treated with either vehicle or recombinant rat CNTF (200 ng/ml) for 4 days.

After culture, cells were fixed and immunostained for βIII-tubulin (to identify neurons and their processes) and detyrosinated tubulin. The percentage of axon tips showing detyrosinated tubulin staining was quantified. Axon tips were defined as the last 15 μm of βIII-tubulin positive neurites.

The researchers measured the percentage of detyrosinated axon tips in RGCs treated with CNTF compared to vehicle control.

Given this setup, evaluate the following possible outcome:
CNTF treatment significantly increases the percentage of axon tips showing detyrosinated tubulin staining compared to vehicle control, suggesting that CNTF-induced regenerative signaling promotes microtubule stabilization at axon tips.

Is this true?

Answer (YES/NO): NO